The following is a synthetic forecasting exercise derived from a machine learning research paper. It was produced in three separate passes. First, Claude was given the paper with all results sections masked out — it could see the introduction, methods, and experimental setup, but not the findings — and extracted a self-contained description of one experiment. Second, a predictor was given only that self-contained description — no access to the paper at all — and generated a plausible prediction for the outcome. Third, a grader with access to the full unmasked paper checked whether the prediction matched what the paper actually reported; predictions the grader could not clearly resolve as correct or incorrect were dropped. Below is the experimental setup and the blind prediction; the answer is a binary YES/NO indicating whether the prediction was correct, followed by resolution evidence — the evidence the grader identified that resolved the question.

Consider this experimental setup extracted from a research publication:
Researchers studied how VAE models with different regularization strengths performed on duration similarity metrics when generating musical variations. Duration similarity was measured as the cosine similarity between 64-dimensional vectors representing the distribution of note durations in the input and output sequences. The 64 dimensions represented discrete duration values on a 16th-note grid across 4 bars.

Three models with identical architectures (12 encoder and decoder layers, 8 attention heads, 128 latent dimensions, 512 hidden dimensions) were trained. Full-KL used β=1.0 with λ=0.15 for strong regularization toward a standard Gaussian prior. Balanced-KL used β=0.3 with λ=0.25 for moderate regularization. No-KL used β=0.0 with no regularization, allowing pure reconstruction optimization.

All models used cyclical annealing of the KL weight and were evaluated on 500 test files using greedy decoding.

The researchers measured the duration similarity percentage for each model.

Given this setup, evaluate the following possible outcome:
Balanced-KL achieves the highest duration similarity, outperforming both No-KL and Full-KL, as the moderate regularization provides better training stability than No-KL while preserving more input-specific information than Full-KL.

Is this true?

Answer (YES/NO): NO